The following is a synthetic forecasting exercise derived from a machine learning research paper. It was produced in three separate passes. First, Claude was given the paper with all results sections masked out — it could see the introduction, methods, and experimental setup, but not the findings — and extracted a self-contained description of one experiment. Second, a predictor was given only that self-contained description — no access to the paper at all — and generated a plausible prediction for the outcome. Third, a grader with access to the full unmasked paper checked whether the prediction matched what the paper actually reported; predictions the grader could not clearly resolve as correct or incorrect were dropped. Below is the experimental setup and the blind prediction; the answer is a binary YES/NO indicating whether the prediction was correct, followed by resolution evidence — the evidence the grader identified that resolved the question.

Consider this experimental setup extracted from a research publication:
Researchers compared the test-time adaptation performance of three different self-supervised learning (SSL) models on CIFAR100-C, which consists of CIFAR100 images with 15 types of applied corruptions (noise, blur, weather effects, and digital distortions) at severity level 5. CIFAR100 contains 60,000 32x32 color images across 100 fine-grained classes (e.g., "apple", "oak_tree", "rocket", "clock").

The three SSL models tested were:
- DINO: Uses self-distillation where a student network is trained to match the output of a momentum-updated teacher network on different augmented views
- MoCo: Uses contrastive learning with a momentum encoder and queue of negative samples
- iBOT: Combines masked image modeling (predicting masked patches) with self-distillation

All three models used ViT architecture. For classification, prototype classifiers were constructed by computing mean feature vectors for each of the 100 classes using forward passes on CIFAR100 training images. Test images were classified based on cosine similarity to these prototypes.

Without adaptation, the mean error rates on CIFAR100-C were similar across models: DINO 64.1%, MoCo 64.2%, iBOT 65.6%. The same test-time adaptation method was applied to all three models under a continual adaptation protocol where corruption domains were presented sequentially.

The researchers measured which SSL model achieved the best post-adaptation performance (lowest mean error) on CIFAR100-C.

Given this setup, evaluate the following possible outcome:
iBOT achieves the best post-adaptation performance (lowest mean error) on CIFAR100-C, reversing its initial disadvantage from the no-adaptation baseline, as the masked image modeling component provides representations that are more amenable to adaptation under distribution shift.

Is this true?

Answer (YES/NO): YES